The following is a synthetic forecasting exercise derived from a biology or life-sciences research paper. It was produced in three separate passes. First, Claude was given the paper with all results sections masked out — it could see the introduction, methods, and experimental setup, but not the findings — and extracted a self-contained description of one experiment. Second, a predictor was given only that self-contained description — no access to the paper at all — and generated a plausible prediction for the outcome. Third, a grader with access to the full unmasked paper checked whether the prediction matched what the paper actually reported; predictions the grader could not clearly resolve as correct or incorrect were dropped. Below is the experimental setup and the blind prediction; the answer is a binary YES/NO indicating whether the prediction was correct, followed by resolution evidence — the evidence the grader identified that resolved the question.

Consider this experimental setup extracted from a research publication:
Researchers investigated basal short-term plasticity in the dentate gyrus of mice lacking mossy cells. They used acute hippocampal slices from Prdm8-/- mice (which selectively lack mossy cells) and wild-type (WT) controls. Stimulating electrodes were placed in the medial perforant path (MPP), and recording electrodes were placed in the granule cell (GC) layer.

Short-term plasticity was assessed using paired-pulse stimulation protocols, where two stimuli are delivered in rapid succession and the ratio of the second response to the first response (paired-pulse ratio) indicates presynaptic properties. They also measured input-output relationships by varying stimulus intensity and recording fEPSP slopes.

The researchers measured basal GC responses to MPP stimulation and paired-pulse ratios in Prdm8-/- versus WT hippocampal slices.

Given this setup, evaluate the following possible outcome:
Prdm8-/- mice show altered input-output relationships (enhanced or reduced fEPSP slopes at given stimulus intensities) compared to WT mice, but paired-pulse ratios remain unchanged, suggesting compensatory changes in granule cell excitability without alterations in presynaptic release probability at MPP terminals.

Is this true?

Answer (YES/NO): NO